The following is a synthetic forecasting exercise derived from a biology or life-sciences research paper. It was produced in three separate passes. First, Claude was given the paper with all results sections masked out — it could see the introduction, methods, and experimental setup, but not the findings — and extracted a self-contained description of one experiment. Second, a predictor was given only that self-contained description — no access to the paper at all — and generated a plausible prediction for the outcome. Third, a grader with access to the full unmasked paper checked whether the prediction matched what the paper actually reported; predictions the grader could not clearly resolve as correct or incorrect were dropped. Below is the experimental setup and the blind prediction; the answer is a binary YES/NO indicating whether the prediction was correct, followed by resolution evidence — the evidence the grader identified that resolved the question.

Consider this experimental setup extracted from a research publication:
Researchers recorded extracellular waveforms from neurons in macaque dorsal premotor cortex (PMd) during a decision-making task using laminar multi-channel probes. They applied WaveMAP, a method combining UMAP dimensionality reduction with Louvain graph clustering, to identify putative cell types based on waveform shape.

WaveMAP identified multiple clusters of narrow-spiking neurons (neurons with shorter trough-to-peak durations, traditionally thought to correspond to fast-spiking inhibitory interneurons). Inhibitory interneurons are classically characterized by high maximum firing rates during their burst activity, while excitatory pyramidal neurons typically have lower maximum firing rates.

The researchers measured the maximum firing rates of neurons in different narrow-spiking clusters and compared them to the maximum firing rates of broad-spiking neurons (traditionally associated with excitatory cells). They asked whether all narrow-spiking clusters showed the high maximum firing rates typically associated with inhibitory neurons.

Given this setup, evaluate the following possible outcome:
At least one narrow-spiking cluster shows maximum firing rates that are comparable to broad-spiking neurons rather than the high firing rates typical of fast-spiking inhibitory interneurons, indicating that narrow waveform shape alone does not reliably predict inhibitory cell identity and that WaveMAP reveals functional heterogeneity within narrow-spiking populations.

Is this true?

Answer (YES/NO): YES